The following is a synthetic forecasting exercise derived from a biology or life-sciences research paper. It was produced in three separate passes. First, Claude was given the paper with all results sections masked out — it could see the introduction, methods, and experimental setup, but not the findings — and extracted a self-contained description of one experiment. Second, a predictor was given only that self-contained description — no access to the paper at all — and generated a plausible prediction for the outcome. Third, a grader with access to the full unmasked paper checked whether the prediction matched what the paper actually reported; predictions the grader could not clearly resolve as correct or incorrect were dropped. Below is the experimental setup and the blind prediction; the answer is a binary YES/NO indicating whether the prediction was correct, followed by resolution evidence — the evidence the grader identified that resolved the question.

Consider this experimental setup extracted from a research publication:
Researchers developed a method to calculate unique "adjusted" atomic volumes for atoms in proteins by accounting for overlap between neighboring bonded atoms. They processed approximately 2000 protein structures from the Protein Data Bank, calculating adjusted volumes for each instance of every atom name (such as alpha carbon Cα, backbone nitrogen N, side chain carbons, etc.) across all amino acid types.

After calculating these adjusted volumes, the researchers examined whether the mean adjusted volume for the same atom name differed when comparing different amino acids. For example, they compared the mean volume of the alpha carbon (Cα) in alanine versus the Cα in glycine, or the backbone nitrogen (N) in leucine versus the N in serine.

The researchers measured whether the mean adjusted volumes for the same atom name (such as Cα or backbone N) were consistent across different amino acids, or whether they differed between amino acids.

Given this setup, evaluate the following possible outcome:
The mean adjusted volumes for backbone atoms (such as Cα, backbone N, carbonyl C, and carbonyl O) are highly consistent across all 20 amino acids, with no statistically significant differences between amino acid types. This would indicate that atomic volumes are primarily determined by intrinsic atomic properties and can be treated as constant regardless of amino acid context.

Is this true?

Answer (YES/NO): NO